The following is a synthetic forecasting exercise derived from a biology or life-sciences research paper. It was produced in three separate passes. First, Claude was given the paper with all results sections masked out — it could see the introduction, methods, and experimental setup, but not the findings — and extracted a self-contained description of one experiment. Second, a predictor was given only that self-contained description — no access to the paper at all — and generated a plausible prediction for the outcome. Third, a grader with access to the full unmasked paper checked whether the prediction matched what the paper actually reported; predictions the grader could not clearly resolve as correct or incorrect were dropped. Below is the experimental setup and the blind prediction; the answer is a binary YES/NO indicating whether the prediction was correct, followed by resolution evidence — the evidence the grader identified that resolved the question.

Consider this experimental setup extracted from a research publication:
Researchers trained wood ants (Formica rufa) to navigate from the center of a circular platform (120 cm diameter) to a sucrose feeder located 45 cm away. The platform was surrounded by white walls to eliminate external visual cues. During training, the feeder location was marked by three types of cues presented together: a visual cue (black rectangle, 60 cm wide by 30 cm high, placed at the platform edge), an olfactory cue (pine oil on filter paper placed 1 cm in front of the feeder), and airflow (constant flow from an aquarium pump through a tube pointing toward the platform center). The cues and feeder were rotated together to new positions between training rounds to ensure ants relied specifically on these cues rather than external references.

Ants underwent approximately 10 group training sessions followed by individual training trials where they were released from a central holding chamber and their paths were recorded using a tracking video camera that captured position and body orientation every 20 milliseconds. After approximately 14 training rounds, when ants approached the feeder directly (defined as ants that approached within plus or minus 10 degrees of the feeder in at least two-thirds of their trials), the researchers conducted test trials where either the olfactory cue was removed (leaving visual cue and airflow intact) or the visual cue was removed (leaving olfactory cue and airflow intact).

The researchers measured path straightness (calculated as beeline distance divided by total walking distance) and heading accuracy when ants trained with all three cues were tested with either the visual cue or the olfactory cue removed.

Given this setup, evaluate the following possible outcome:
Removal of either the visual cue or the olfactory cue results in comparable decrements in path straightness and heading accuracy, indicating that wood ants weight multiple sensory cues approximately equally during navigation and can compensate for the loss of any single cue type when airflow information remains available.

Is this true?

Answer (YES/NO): NO